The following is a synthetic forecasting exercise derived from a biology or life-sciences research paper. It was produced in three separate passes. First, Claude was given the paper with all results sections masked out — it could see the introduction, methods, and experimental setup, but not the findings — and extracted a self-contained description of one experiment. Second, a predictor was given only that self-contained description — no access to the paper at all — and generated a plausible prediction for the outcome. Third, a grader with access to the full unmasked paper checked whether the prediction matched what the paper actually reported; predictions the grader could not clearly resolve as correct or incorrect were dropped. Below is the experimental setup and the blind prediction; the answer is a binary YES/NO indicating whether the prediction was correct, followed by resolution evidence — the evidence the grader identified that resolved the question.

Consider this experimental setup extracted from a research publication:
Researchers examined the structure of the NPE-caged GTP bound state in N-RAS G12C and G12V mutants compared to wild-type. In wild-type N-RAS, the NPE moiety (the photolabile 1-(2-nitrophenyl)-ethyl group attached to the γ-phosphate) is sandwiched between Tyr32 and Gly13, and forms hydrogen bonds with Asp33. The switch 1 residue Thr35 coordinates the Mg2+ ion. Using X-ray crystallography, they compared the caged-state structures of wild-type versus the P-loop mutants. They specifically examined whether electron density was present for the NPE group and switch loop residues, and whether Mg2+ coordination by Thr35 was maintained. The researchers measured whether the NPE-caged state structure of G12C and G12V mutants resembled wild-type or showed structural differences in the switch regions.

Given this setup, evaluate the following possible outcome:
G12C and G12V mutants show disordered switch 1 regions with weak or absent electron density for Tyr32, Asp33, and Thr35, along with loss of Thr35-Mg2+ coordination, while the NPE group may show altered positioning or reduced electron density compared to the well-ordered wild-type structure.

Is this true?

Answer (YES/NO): NO